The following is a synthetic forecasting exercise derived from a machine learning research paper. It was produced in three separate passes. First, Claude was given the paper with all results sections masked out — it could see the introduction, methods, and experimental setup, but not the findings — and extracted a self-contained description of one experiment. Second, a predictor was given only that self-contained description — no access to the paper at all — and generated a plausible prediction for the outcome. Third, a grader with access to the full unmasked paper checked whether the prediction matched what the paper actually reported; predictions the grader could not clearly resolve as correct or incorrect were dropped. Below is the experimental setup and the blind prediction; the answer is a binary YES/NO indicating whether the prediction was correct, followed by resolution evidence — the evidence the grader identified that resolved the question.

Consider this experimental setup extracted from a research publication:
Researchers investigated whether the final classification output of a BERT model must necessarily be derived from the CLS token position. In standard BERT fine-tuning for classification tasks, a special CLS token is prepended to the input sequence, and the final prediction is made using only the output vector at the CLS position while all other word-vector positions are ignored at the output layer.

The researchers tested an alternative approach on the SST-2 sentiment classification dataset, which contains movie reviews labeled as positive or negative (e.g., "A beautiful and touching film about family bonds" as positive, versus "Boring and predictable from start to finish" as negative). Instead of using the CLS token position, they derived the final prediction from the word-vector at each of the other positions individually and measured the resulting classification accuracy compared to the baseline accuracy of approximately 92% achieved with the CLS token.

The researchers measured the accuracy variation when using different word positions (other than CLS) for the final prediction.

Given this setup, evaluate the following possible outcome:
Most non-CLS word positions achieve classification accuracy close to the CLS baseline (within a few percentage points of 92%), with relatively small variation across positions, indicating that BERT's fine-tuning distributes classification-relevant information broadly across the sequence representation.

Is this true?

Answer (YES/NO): YES